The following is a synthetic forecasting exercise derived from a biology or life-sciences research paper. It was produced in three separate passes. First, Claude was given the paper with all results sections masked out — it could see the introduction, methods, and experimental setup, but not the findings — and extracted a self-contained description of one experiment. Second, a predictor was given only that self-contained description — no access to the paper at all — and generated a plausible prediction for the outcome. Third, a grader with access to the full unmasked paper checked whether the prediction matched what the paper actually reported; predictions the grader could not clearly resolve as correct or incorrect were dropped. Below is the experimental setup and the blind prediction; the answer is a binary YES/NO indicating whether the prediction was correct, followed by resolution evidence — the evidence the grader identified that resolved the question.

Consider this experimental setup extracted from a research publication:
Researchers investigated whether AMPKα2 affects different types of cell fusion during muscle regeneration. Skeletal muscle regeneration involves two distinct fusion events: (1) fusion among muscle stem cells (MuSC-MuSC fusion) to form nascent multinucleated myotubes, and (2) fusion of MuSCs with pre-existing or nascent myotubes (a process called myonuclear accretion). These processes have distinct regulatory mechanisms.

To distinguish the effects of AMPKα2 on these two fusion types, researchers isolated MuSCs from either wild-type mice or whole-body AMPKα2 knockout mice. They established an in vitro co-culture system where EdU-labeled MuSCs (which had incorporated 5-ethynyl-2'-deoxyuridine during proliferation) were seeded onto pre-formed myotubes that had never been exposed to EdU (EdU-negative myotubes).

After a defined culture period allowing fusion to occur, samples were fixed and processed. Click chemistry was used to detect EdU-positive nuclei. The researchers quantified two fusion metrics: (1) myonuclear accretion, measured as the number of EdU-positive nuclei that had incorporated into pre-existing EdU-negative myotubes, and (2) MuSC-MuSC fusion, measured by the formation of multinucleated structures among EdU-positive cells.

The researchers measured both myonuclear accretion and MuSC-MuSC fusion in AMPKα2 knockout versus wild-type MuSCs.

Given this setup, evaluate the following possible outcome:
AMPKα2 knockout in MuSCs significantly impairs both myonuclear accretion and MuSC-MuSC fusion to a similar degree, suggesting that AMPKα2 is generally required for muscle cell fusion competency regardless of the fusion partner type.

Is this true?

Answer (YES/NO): NO